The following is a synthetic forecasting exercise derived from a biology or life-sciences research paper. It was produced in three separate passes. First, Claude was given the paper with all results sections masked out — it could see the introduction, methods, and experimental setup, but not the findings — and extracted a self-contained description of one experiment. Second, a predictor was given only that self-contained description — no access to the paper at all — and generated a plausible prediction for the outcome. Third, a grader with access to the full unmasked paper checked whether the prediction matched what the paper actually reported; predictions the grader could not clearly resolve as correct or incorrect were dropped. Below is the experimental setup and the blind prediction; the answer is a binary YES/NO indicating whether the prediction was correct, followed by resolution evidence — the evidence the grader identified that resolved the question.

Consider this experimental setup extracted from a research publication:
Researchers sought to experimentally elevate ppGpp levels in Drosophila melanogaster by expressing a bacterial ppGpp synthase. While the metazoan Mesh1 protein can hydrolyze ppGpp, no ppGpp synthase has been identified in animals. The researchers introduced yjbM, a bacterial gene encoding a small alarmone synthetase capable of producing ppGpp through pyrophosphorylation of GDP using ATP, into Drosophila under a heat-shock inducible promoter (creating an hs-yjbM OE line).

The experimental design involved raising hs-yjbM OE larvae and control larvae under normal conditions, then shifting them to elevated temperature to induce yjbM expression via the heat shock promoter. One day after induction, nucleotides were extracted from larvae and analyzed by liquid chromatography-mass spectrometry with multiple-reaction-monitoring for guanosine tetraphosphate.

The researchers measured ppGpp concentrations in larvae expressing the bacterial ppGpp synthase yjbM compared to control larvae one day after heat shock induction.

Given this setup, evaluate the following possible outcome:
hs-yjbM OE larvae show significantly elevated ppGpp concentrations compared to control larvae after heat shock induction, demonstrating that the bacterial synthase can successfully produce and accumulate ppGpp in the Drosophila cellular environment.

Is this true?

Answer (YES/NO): YES